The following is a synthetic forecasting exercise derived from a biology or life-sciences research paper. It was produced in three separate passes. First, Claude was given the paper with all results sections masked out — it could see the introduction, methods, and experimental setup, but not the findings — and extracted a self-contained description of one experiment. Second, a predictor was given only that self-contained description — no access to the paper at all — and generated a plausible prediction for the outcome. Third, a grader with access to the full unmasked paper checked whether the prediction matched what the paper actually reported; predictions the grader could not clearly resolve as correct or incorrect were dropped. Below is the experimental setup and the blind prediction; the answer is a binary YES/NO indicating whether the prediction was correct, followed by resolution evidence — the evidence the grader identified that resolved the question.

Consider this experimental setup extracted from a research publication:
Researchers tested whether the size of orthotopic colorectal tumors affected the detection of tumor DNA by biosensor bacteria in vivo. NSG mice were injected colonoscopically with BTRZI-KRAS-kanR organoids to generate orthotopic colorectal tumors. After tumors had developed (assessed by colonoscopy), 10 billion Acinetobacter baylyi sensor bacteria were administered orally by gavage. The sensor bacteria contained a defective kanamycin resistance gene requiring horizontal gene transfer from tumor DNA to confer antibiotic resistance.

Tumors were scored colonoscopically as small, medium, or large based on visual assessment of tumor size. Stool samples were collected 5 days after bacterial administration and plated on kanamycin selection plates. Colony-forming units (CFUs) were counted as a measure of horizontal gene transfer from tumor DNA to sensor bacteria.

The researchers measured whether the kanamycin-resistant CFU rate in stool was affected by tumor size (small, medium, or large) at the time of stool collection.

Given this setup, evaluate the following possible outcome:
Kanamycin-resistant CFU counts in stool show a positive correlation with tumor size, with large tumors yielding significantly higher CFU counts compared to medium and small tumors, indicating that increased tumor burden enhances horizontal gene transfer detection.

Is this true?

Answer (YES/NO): NO